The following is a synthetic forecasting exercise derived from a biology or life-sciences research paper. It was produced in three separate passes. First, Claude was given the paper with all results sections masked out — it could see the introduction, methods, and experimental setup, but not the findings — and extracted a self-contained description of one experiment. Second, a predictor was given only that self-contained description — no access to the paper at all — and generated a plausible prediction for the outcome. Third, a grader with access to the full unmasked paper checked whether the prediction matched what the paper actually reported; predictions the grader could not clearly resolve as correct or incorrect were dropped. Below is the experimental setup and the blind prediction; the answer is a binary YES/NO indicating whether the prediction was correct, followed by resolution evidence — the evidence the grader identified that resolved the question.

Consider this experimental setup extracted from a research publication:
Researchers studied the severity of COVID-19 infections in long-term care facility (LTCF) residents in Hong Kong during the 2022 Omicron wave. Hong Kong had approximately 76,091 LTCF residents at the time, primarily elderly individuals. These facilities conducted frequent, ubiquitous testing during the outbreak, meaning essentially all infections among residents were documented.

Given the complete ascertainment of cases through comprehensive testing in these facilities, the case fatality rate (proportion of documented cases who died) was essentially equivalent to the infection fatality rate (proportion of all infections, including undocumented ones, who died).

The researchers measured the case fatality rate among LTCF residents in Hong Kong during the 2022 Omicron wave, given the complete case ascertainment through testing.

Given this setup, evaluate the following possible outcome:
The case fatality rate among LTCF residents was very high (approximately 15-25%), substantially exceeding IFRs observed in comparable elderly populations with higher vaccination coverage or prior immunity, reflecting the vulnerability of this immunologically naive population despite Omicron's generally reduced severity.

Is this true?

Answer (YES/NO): NO